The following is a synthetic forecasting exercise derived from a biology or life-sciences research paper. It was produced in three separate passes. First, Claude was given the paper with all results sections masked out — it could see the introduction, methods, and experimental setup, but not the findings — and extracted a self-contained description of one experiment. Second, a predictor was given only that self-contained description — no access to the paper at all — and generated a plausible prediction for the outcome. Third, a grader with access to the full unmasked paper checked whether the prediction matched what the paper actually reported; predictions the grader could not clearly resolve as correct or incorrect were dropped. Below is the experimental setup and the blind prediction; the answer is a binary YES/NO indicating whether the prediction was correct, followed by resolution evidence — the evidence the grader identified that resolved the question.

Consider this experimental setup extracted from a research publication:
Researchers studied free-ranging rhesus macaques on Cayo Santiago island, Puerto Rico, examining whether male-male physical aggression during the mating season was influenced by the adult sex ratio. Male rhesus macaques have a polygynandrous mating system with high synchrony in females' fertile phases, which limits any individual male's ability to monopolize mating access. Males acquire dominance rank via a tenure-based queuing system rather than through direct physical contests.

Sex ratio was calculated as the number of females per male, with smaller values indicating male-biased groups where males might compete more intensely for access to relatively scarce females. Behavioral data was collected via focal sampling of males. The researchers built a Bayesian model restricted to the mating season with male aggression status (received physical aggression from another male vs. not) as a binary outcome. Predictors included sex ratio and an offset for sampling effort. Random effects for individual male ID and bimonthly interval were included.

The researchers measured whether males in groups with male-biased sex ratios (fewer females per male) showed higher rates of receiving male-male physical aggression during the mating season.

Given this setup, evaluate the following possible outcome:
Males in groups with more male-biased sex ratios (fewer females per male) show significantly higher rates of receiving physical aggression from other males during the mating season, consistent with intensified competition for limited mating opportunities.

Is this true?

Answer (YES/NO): NO